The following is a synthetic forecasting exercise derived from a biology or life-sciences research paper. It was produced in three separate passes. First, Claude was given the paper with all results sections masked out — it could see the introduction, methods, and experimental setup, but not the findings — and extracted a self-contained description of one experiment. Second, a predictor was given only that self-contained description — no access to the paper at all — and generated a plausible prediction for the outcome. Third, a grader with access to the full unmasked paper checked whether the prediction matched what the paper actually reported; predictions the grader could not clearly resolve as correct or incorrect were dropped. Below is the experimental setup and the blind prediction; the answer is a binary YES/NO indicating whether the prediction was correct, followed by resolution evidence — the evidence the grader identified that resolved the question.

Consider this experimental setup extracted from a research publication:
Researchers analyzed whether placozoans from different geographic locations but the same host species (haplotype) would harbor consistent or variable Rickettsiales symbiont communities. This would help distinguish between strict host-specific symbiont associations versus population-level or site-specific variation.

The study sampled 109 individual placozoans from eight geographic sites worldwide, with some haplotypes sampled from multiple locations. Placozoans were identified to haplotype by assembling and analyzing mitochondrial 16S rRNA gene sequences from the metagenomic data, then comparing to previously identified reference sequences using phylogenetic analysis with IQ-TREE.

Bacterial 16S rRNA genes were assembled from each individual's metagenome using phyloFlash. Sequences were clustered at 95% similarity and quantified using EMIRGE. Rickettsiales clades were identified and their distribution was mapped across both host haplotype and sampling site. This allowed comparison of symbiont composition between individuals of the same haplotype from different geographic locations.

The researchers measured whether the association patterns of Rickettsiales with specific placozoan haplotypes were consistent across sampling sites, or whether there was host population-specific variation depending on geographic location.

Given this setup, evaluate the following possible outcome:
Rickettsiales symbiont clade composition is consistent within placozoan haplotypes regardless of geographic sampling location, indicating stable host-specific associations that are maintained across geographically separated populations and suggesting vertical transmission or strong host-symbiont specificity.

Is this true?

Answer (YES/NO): NO